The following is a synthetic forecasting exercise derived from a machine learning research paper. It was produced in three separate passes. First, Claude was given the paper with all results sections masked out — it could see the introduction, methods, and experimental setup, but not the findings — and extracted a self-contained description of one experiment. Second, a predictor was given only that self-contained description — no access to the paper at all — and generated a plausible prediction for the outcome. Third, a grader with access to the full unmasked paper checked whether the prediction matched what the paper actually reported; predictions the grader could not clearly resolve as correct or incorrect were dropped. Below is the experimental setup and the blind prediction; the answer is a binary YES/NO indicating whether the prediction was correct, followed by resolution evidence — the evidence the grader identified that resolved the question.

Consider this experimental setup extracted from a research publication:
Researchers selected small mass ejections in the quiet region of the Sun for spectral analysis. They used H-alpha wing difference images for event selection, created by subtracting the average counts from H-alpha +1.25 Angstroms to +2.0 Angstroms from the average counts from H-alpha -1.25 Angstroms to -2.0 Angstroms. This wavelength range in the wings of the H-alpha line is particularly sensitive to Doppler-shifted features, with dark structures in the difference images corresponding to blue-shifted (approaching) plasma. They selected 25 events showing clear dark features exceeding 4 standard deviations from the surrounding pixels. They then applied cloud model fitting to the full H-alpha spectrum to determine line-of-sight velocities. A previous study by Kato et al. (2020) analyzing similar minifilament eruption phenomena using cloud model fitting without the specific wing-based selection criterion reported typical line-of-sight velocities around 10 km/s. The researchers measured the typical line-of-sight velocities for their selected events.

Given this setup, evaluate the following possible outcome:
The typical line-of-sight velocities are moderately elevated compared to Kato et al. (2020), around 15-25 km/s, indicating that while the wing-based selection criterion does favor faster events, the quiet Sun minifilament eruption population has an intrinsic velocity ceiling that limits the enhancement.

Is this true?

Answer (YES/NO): NO